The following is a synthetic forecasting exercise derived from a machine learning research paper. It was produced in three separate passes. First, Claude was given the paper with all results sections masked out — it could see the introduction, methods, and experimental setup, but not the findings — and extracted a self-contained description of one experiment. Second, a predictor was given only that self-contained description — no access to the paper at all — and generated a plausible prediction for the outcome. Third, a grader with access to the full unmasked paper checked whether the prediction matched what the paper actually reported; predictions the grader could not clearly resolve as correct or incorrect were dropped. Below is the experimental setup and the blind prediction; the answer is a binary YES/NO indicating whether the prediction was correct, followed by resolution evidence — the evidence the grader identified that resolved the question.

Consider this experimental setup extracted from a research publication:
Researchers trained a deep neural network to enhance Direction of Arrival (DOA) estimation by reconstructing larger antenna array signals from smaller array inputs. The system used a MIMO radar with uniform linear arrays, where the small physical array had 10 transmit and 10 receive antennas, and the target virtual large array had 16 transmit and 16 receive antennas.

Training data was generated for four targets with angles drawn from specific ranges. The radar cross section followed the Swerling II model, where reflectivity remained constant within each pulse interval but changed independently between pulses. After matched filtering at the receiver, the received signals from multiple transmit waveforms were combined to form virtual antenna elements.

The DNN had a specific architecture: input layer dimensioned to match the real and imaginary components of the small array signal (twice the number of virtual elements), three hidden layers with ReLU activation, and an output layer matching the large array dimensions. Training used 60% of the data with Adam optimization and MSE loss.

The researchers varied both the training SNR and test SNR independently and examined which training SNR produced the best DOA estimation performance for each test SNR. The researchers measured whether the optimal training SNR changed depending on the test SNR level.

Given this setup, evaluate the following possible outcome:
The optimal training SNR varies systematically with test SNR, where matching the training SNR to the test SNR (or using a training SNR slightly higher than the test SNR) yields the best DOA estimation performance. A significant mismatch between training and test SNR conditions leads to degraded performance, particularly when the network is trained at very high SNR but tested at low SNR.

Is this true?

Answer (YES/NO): NO